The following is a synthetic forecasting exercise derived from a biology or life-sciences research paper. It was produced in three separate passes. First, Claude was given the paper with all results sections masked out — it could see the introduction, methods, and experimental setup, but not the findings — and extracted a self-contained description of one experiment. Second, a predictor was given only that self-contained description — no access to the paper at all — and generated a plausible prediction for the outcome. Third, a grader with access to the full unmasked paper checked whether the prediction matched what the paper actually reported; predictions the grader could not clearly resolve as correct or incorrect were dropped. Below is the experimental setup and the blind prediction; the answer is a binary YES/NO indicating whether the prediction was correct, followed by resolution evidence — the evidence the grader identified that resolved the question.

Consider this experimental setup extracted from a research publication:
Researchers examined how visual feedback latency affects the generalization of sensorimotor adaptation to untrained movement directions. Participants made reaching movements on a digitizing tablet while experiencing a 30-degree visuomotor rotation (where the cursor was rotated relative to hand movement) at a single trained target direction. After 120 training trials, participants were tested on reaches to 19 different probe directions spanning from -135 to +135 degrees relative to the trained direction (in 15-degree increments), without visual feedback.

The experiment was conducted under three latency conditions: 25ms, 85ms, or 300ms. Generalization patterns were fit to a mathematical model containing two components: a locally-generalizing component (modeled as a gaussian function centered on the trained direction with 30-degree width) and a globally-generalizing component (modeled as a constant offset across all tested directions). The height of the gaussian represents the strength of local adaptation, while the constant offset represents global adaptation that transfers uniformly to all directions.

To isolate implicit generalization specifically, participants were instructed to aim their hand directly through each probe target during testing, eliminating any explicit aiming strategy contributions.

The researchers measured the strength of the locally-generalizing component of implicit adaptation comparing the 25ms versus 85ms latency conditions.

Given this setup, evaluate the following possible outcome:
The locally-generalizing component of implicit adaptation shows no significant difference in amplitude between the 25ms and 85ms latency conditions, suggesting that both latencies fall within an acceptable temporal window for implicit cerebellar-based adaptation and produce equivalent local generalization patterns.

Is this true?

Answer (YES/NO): NO